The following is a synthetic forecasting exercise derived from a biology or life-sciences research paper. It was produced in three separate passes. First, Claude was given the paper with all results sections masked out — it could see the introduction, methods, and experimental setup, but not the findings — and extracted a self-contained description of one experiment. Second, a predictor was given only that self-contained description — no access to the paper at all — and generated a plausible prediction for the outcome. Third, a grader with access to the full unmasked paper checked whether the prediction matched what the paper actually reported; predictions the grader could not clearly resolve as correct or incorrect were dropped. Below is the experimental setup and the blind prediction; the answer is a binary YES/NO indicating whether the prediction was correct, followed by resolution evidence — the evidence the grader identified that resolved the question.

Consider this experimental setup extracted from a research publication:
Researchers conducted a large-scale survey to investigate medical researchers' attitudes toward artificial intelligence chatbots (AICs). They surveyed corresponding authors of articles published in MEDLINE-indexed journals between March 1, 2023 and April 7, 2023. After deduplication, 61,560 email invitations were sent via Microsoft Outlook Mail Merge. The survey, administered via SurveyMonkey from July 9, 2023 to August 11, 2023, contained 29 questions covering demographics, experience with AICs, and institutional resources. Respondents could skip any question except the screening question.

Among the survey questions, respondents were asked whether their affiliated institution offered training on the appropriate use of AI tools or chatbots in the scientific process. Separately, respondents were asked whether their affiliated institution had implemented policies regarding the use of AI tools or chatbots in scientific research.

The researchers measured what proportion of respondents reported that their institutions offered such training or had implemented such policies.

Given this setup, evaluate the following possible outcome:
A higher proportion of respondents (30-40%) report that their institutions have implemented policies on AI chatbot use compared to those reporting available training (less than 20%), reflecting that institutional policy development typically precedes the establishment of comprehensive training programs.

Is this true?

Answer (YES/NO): NO